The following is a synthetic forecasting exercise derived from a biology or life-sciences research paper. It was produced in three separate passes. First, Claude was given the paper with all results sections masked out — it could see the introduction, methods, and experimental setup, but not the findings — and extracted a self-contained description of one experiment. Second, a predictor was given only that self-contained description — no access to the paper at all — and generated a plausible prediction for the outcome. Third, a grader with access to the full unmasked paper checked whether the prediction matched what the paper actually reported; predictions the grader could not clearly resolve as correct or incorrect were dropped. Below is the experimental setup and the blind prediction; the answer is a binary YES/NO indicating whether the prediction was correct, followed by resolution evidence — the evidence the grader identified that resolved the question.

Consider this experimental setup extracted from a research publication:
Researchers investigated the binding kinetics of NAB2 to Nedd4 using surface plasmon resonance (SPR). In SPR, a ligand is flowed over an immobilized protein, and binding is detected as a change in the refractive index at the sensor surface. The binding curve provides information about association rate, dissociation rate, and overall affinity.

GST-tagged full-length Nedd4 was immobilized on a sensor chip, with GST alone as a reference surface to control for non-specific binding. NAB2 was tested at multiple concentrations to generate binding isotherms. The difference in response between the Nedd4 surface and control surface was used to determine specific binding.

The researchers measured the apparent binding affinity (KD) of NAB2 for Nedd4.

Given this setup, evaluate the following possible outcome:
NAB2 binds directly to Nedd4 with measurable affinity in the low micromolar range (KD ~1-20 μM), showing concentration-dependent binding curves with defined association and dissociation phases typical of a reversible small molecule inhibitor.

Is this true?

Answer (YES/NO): NO